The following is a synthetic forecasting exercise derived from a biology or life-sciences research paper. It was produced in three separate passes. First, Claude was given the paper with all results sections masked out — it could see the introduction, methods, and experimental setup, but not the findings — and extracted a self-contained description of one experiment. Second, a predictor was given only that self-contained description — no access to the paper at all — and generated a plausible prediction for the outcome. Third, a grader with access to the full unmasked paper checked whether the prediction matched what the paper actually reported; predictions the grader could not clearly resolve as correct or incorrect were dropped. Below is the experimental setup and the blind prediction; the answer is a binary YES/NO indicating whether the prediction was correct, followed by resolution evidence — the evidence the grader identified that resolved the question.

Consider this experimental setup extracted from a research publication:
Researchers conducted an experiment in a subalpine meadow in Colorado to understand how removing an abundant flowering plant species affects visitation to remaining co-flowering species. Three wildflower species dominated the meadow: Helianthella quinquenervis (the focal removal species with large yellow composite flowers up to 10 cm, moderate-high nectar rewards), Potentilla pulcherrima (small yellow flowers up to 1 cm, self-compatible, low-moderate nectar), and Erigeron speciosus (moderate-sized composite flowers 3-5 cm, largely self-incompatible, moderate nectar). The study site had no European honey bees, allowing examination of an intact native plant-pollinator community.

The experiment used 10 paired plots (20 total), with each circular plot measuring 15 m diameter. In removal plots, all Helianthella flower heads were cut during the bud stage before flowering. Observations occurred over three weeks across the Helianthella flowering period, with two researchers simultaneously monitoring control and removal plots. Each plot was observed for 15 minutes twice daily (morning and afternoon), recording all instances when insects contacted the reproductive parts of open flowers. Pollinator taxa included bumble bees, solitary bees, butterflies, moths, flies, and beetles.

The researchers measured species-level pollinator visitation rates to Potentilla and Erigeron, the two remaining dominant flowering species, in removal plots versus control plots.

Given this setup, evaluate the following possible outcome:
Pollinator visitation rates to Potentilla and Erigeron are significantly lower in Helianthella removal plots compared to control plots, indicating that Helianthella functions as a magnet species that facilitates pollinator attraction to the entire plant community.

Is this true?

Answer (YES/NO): NO